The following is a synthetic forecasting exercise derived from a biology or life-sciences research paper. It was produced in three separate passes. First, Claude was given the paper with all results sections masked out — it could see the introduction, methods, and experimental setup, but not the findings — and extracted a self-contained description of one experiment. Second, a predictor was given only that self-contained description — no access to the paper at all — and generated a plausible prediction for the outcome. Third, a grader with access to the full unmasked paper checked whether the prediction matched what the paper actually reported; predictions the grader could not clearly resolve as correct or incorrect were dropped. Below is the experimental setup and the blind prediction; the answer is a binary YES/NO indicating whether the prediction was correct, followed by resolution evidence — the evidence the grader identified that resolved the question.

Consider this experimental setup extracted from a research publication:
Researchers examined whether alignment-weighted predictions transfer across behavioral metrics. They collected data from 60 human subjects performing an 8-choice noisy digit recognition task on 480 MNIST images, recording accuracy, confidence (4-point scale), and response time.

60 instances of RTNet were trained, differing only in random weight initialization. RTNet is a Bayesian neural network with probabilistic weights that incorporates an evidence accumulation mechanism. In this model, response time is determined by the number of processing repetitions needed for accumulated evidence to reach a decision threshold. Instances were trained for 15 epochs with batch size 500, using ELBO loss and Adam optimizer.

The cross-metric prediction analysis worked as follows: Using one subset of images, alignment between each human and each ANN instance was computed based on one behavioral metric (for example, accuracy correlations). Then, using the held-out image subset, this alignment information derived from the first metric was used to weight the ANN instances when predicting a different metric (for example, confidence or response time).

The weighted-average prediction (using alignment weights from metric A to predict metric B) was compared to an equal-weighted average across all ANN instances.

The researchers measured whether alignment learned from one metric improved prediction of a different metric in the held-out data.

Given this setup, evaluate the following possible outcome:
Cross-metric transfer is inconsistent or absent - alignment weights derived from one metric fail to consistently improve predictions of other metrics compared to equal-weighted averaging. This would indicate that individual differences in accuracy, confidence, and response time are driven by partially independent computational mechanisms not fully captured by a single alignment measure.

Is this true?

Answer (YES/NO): NO